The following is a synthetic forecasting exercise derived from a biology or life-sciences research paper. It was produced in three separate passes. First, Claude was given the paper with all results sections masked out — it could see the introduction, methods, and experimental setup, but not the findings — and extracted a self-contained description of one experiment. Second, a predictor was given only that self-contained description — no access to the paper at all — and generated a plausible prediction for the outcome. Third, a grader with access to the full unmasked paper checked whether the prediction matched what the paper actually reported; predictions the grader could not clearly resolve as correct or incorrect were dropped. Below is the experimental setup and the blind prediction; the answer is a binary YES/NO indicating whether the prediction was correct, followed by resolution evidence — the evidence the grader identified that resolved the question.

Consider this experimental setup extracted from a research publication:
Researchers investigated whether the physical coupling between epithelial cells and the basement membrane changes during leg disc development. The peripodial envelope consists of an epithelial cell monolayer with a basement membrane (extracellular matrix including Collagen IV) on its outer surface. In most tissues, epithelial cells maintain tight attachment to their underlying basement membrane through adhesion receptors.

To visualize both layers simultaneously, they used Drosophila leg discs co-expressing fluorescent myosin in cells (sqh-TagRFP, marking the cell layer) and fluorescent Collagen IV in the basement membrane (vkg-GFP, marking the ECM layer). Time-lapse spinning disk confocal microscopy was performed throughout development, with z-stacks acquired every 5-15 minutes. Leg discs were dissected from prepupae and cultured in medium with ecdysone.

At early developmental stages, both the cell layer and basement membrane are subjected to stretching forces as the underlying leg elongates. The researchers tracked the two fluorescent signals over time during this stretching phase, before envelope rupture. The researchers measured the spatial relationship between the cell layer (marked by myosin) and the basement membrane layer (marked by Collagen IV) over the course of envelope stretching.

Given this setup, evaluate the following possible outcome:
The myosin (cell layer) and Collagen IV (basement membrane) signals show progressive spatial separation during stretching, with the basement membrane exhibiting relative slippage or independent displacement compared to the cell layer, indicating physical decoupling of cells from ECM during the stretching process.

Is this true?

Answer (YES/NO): NO